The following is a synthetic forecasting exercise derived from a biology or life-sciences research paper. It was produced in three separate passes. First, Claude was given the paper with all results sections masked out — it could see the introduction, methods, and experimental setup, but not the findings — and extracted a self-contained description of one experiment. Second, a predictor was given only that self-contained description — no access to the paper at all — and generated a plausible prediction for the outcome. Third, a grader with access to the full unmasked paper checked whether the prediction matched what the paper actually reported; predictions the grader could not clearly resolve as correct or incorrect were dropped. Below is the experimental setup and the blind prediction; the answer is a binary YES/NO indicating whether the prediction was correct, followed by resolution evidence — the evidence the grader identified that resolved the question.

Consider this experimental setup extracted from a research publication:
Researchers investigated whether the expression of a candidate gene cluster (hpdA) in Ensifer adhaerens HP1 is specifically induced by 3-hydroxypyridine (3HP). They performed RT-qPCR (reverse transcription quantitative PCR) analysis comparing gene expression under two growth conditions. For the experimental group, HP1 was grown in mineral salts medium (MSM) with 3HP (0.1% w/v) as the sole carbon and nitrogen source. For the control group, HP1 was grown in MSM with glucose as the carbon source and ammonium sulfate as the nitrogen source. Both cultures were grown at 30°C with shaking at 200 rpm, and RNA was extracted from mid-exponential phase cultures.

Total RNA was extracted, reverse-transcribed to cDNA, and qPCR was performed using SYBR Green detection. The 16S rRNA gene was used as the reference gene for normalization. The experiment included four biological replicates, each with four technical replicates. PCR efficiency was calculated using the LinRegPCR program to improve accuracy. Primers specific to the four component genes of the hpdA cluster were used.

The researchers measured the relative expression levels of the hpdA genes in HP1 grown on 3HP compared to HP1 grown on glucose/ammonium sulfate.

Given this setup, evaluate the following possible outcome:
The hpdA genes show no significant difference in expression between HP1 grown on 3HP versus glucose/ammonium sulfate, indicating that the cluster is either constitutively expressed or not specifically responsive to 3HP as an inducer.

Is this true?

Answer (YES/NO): NO